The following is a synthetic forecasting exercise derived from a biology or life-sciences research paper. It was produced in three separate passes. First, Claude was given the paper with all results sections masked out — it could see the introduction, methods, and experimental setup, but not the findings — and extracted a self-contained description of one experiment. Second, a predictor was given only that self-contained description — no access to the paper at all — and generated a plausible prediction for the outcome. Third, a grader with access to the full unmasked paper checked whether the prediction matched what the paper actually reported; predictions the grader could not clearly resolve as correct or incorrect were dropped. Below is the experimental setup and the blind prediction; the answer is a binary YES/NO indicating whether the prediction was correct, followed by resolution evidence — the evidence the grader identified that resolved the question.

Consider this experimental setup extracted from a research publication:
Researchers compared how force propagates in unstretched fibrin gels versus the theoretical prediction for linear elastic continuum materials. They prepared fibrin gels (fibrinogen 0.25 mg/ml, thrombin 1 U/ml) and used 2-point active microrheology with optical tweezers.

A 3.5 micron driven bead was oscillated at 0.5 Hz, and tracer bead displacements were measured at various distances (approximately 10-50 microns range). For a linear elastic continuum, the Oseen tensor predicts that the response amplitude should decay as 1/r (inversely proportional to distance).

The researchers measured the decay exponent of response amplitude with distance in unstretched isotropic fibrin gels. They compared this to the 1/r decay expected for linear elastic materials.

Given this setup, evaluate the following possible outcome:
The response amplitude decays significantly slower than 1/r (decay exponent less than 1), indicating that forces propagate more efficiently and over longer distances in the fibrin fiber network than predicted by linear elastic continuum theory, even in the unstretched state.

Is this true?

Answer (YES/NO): NO